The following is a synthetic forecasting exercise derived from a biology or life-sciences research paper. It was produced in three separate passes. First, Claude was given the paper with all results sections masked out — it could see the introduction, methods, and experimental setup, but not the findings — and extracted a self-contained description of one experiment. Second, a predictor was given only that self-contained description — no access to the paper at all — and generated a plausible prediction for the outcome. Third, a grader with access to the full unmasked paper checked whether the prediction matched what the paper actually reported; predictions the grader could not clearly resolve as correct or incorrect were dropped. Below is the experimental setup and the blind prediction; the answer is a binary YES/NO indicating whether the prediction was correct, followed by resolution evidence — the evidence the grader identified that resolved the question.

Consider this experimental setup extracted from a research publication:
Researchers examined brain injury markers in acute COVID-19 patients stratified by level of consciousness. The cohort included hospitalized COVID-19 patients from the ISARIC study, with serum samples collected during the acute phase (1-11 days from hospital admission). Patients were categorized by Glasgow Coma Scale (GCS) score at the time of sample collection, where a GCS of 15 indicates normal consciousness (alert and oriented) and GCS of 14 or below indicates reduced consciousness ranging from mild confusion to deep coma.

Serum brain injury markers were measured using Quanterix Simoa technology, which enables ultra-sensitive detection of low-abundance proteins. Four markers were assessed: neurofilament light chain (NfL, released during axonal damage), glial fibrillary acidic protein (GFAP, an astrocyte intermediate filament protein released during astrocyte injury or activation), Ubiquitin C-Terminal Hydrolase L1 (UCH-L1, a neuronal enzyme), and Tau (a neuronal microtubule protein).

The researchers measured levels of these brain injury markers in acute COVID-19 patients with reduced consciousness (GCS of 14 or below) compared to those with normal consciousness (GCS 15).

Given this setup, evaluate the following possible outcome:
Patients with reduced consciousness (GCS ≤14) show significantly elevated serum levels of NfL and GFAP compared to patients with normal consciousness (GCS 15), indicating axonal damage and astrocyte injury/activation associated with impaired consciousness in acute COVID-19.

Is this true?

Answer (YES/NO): NO